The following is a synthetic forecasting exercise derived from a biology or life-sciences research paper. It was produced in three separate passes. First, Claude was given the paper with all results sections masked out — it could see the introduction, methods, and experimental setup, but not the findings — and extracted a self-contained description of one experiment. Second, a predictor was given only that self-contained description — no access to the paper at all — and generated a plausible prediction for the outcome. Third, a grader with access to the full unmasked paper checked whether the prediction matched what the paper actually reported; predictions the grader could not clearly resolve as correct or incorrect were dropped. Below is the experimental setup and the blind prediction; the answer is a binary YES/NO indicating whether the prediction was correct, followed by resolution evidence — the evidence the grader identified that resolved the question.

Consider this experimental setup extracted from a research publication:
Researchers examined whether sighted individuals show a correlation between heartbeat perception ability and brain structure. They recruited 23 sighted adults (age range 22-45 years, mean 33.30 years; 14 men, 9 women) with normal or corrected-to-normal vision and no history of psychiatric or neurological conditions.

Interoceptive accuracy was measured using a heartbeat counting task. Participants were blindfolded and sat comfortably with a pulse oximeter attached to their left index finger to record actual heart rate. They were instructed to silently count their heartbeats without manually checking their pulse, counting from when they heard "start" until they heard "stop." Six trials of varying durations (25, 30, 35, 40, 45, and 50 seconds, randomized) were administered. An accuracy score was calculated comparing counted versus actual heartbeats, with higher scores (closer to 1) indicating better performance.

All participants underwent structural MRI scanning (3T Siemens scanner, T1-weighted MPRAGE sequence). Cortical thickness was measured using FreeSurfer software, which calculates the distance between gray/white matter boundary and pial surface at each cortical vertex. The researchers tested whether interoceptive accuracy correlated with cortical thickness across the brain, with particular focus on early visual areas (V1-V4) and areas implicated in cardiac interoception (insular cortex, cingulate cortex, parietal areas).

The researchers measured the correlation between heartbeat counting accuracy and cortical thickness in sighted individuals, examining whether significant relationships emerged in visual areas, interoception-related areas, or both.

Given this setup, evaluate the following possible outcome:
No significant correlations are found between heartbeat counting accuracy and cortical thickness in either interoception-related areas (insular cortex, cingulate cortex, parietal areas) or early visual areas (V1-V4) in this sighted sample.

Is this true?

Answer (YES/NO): NO